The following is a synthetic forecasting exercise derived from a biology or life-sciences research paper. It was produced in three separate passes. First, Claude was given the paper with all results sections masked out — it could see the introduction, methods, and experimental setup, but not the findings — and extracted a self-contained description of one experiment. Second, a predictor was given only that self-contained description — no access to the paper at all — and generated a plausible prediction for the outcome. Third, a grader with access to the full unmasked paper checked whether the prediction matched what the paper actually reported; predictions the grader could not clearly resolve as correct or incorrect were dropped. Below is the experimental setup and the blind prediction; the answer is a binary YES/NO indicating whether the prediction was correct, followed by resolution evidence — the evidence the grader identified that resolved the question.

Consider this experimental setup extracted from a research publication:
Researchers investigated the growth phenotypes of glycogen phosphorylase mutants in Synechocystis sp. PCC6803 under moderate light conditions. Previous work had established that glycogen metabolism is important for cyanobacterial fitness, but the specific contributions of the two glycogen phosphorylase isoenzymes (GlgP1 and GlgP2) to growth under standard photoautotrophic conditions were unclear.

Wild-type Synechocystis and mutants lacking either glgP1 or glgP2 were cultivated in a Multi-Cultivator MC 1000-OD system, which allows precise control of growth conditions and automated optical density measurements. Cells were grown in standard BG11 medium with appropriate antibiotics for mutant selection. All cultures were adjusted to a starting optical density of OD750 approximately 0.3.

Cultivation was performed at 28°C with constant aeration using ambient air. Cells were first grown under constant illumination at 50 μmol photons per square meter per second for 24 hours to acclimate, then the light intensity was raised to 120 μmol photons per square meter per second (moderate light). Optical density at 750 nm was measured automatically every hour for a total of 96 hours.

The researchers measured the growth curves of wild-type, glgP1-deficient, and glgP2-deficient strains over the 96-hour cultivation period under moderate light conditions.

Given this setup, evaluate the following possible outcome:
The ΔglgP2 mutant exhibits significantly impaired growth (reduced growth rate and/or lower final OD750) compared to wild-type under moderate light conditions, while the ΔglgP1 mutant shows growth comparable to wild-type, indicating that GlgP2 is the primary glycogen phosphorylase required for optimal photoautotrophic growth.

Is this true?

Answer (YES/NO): NO